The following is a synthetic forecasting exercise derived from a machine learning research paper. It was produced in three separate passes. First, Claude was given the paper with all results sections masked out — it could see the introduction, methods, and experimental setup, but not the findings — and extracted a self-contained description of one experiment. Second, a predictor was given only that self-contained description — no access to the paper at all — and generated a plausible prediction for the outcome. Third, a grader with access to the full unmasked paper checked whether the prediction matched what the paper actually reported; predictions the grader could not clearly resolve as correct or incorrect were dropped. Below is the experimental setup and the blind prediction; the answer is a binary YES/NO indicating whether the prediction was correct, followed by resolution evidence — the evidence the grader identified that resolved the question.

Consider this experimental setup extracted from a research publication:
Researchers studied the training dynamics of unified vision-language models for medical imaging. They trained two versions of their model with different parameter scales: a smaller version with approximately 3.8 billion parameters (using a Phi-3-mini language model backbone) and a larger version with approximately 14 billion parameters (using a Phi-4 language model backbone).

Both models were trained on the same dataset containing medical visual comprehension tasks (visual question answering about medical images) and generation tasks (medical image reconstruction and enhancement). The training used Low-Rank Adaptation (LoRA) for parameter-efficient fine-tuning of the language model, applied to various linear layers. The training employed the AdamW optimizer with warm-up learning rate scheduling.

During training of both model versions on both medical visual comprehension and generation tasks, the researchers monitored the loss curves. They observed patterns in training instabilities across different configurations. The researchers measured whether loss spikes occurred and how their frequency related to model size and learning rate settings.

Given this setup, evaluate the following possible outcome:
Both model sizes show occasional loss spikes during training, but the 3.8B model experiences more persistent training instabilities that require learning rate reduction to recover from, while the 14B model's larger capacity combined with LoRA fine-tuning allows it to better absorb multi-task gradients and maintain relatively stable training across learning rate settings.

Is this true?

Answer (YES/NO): NO